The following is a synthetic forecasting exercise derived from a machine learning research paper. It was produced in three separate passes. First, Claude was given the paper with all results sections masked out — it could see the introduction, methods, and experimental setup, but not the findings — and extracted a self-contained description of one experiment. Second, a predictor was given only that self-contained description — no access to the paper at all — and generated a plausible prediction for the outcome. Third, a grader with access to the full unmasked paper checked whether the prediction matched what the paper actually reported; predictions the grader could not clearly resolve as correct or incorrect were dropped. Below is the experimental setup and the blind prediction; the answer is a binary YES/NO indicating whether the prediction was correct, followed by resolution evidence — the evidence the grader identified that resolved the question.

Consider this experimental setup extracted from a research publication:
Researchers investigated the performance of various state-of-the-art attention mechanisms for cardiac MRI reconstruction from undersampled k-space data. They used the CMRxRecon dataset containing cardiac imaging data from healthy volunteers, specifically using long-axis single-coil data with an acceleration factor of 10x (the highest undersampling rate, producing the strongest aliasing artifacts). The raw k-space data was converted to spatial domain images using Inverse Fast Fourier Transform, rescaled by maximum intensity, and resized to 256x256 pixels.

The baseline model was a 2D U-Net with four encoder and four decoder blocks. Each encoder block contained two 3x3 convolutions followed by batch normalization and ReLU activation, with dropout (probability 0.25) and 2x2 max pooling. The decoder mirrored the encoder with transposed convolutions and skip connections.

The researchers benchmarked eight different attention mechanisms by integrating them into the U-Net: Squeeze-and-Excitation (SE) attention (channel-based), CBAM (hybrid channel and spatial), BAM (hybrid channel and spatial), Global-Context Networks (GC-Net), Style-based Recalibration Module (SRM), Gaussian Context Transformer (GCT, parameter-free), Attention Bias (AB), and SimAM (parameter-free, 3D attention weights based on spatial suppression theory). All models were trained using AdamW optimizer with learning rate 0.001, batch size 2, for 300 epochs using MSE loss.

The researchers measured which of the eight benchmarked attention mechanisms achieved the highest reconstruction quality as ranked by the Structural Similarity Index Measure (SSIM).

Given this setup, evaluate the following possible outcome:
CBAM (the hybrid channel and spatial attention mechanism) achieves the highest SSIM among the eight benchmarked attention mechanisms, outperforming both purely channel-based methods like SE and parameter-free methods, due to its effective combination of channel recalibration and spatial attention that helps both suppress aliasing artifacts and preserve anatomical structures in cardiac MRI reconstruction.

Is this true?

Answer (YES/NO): NO